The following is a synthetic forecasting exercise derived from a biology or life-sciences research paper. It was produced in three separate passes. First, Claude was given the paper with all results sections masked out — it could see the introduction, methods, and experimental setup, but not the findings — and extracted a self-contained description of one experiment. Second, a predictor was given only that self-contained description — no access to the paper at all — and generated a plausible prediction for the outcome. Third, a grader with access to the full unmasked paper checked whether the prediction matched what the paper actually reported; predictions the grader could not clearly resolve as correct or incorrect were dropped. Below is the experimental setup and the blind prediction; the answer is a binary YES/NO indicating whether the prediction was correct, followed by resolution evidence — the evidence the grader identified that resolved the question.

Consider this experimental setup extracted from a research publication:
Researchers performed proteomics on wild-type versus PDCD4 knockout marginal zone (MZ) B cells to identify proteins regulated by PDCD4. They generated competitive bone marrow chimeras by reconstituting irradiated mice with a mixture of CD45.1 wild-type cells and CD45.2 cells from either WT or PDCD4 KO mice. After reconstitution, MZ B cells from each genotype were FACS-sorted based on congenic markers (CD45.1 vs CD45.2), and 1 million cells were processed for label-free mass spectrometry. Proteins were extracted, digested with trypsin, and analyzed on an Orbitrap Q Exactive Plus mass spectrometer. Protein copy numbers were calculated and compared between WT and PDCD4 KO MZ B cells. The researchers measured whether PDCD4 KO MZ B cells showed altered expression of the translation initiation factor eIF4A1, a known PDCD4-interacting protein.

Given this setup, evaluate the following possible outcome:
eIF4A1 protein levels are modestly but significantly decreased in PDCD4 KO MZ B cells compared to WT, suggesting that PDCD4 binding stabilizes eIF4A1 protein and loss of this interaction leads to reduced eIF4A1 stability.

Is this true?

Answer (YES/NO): NO